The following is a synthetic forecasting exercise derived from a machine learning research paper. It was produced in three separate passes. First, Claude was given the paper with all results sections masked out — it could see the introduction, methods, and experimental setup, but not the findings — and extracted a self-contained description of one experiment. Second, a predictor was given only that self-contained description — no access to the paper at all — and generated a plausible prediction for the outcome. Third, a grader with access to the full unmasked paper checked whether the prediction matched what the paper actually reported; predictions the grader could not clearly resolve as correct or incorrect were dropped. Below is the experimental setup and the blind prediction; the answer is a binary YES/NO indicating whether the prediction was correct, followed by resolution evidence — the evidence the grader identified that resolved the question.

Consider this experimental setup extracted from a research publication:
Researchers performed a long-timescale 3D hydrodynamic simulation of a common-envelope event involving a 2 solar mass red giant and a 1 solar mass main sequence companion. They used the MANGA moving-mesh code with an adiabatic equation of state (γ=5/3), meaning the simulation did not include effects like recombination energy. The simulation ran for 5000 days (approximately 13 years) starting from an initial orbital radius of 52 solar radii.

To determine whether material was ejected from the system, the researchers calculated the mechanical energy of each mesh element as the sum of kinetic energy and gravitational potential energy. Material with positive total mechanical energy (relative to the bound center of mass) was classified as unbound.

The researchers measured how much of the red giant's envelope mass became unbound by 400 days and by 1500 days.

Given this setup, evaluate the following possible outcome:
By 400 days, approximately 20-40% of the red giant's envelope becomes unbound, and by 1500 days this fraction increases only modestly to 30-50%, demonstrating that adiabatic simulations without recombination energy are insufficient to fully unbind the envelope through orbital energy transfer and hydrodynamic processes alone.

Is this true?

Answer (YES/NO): NO